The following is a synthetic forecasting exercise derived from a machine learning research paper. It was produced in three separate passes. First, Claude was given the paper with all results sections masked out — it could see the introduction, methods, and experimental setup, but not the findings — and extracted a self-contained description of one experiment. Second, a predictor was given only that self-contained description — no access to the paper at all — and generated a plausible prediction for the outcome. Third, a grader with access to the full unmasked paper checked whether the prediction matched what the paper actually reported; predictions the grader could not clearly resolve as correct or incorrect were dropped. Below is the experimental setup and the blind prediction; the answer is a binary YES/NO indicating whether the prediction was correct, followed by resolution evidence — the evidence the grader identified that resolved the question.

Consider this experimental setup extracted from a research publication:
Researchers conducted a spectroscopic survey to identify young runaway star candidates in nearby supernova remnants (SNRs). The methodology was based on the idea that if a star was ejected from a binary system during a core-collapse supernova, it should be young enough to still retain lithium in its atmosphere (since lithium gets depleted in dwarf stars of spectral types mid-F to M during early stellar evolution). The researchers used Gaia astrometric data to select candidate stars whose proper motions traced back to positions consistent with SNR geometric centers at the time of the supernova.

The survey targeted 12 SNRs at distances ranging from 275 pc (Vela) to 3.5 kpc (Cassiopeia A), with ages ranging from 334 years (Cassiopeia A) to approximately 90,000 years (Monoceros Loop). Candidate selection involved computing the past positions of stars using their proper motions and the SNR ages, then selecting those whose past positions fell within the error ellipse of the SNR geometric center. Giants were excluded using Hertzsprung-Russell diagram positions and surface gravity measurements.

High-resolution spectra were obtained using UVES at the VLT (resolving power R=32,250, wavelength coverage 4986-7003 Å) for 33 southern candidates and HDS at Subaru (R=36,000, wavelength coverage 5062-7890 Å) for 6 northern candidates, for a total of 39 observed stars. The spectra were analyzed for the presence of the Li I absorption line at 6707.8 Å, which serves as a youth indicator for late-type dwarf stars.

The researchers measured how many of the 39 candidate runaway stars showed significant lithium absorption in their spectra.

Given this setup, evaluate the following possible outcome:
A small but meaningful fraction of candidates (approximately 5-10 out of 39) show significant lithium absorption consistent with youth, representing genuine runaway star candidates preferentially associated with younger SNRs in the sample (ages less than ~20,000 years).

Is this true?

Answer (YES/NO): NO